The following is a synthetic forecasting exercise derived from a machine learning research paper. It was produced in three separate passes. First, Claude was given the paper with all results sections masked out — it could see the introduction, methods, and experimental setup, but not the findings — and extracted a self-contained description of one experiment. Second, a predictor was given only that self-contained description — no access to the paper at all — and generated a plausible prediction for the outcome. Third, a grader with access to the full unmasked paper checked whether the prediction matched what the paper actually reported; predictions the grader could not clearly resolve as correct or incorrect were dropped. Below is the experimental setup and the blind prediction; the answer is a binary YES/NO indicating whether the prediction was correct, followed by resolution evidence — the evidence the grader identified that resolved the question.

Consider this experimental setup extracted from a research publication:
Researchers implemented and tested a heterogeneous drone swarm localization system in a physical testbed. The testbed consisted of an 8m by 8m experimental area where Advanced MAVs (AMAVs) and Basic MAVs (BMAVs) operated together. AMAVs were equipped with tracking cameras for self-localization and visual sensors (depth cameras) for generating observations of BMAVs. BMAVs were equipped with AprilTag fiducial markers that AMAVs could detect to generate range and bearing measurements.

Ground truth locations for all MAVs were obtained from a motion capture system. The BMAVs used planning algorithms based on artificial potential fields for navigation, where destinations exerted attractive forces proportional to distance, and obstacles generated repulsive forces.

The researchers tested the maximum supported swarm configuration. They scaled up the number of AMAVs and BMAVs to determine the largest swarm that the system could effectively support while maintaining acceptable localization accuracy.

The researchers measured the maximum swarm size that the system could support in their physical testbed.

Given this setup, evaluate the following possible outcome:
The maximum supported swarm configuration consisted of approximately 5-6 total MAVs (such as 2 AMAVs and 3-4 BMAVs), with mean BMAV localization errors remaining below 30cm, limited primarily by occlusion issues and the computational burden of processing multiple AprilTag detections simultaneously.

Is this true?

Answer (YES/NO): NO